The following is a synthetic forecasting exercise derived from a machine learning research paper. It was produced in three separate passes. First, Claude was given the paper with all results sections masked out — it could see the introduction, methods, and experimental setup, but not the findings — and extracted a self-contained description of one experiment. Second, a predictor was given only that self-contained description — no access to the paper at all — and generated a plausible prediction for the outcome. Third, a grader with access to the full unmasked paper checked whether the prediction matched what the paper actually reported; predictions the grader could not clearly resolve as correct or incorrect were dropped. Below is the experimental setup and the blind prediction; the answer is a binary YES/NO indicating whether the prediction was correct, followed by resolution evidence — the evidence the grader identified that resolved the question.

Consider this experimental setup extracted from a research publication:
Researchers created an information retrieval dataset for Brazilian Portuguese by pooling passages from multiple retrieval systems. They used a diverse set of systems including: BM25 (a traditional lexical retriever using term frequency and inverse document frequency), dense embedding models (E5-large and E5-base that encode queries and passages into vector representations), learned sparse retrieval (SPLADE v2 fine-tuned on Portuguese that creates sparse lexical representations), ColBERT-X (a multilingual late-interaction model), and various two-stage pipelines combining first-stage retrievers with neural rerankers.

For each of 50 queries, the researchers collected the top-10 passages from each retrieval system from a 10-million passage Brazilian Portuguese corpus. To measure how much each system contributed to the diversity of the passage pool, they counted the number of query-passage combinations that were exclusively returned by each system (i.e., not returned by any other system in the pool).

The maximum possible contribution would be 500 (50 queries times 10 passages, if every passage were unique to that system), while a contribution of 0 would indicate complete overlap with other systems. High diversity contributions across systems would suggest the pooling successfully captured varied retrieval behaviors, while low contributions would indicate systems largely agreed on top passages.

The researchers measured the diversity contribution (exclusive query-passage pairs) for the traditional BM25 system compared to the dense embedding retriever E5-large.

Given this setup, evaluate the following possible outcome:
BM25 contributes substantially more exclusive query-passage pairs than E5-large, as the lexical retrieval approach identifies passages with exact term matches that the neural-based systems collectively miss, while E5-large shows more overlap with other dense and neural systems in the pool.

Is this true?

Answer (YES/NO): YES